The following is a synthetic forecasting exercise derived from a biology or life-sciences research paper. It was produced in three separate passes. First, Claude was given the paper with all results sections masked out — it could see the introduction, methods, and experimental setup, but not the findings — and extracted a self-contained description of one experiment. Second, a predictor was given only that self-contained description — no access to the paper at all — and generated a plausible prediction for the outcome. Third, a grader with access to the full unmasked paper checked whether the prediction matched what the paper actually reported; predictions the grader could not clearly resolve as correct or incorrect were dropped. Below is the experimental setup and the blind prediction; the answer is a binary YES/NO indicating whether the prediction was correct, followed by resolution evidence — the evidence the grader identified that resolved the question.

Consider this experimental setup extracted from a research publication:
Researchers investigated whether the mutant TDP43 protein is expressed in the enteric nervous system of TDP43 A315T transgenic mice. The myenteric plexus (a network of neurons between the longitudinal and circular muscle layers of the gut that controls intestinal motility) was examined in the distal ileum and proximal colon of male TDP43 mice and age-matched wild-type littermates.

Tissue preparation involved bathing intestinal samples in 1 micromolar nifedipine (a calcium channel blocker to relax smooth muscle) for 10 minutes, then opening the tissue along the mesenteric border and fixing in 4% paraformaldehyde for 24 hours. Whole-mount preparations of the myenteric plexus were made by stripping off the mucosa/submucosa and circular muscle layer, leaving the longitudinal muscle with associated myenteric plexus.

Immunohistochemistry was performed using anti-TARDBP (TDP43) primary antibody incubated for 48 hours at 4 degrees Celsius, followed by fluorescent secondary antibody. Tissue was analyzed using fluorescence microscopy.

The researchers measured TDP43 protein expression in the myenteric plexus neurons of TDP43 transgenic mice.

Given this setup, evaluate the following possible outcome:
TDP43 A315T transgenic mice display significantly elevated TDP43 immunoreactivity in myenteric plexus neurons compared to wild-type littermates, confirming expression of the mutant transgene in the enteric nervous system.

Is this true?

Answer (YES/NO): YES